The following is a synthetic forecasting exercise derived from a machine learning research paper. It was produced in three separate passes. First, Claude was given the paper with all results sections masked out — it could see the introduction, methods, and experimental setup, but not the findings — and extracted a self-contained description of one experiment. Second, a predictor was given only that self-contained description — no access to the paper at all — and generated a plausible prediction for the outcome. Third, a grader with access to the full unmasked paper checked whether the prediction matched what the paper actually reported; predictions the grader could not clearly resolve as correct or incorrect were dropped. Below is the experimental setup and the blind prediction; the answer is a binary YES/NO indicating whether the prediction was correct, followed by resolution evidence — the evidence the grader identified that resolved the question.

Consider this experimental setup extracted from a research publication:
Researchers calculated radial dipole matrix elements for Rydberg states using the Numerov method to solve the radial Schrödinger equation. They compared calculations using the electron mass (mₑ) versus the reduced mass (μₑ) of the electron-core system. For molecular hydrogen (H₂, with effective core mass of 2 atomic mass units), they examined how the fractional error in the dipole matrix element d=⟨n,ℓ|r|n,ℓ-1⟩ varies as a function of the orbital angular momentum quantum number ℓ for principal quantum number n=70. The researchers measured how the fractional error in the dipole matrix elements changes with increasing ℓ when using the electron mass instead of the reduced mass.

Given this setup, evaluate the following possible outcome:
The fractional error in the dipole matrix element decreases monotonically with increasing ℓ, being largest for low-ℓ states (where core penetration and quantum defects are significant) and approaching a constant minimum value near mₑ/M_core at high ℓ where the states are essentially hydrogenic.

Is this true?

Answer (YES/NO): NO